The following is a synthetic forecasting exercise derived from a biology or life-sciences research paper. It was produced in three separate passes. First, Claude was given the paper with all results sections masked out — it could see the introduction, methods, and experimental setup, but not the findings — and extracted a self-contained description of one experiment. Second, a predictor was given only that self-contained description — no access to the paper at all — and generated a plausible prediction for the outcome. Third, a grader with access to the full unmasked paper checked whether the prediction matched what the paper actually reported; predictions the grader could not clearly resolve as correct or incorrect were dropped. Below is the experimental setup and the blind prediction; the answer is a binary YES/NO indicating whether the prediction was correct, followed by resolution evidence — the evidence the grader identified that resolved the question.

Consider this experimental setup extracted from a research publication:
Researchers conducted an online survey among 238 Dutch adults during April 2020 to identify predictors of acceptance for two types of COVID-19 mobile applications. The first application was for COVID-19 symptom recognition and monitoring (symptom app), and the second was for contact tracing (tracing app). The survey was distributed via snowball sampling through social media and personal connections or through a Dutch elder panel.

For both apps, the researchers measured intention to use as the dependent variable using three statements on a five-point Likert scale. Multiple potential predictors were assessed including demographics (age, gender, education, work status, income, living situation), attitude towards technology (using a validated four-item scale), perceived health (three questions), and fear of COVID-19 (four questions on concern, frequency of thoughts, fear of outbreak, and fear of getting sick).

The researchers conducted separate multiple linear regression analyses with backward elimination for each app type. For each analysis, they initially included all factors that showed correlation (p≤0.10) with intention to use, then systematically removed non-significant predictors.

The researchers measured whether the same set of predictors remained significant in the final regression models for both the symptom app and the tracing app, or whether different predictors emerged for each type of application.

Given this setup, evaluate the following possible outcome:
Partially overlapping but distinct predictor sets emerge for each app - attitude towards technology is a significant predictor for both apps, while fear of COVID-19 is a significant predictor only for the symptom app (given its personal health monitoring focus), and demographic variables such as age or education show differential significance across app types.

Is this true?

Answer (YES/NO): NO